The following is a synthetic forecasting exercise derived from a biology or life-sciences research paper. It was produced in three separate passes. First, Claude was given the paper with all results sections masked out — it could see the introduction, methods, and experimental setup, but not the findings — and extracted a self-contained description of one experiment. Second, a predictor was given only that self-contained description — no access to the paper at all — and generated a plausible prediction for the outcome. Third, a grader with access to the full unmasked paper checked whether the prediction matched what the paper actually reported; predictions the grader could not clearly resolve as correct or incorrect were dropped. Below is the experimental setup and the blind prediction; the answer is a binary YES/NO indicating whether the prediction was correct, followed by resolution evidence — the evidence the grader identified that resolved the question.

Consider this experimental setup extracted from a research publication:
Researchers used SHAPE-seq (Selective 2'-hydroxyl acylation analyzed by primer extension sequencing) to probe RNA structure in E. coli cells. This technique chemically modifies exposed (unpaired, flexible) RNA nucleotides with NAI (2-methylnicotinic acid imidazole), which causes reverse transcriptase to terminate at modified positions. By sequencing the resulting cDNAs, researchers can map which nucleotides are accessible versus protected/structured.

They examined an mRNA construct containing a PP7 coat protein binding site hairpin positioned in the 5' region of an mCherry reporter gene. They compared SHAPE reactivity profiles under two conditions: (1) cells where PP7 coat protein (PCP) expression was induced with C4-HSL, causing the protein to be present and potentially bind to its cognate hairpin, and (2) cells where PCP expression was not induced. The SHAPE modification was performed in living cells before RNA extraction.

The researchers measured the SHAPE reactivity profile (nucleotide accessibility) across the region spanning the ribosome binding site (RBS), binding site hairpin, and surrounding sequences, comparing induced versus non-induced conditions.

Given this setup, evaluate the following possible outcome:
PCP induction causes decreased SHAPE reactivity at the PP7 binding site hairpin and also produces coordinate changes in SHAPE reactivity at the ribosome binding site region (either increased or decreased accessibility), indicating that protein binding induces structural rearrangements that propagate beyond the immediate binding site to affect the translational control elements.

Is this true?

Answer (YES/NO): YES